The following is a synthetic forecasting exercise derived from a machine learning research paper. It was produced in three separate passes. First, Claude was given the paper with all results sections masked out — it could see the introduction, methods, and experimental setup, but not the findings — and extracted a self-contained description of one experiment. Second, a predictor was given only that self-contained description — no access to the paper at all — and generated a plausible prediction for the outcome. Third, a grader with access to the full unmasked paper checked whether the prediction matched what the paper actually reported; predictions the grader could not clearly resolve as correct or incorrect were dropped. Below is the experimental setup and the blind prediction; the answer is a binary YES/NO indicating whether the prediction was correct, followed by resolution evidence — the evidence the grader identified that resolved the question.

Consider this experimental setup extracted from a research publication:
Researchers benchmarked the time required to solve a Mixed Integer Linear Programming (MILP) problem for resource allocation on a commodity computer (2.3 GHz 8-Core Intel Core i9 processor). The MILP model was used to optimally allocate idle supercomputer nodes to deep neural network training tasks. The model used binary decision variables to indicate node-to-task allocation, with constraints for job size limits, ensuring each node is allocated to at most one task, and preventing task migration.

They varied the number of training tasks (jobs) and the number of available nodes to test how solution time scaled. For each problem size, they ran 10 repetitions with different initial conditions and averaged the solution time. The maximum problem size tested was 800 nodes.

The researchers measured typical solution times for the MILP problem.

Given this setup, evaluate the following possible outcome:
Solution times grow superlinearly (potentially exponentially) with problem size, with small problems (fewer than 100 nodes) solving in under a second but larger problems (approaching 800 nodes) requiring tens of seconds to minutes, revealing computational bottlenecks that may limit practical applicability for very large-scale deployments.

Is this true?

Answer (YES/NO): NO